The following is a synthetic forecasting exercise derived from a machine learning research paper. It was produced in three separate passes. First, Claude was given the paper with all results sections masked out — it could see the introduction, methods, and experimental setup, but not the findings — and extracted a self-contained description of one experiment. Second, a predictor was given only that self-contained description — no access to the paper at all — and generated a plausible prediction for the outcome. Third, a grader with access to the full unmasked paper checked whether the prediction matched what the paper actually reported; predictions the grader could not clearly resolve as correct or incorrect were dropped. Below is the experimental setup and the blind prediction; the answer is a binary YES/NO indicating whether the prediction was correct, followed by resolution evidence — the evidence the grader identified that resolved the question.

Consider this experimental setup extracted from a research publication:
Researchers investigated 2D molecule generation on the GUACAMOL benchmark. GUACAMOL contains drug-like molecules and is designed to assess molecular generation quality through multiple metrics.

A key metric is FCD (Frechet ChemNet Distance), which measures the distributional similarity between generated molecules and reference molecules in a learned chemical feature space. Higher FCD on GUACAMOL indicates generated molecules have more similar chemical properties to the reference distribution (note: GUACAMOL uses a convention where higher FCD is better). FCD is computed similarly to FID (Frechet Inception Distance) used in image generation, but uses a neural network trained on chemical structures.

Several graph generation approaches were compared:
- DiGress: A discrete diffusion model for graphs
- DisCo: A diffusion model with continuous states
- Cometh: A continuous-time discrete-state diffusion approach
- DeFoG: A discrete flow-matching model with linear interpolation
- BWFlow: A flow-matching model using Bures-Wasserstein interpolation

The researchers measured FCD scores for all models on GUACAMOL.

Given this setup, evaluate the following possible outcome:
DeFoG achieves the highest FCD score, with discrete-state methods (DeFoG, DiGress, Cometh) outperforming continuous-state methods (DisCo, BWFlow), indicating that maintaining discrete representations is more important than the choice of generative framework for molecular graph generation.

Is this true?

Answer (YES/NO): NO